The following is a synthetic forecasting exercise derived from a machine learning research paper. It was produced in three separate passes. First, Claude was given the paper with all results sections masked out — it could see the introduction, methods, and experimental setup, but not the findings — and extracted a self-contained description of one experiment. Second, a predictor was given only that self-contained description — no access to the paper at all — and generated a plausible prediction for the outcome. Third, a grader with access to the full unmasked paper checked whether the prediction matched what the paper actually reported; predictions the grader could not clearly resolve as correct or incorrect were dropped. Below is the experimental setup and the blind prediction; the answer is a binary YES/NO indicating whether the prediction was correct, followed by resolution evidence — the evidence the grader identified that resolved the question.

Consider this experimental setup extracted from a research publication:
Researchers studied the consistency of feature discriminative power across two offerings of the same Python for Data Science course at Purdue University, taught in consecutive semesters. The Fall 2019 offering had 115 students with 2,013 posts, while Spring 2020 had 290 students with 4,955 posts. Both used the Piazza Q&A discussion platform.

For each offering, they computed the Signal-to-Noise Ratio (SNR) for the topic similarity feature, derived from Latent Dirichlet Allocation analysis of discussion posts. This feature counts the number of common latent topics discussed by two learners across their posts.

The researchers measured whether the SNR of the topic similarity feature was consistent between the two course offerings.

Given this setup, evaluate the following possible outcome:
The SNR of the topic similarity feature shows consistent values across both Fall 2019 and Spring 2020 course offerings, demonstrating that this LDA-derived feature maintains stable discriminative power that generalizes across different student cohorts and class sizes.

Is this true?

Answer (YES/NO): YES